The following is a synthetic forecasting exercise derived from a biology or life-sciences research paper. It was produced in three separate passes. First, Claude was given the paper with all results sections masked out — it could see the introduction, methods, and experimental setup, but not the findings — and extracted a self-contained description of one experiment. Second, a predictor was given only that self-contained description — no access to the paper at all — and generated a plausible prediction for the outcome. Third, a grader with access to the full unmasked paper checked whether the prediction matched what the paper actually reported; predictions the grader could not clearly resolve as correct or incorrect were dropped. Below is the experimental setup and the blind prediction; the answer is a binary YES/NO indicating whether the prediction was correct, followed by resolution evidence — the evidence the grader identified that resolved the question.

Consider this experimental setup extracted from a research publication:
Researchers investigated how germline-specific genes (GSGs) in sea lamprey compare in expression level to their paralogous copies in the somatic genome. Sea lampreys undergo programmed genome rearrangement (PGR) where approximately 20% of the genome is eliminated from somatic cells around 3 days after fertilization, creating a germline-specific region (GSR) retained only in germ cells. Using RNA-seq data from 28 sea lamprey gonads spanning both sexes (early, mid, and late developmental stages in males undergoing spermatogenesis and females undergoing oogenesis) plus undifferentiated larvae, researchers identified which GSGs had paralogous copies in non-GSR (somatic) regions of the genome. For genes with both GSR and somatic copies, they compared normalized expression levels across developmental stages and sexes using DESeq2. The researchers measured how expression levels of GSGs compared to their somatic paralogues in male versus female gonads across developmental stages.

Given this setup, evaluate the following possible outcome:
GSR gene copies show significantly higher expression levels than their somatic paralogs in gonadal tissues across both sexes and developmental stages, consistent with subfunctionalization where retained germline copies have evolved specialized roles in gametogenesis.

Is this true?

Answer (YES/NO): NO